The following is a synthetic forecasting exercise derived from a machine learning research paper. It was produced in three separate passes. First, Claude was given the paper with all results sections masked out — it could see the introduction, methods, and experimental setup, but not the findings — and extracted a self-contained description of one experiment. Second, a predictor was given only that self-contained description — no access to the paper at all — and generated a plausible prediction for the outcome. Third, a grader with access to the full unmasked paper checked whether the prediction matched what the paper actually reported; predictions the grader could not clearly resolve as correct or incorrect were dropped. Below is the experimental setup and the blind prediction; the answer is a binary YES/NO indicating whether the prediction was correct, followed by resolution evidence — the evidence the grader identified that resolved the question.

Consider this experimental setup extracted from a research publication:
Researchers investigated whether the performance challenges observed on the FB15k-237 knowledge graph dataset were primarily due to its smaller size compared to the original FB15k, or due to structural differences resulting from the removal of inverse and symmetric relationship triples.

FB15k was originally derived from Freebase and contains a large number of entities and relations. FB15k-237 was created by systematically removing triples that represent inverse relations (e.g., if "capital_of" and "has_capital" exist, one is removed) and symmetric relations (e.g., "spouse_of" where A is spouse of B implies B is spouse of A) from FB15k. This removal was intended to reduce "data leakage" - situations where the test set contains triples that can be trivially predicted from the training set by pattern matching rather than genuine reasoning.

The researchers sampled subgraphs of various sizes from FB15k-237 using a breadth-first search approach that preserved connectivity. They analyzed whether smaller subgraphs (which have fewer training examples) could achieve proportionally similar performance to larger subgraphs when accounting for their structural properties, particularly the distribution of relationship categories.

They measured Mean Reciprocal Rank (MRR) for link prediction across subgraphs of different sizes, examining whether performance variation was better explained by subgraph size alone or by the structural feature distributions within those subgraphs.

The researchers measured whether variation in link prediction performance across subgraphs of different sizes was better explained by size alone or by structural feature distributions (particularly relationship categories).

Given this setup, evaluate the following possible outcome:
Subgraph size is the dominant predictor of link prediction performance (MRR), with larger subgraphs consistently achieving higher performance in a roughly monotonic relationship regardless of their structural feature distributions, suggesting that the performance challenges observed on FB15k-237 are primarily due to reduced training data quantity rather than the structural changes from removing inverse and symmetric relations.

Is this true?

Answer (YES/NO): NO